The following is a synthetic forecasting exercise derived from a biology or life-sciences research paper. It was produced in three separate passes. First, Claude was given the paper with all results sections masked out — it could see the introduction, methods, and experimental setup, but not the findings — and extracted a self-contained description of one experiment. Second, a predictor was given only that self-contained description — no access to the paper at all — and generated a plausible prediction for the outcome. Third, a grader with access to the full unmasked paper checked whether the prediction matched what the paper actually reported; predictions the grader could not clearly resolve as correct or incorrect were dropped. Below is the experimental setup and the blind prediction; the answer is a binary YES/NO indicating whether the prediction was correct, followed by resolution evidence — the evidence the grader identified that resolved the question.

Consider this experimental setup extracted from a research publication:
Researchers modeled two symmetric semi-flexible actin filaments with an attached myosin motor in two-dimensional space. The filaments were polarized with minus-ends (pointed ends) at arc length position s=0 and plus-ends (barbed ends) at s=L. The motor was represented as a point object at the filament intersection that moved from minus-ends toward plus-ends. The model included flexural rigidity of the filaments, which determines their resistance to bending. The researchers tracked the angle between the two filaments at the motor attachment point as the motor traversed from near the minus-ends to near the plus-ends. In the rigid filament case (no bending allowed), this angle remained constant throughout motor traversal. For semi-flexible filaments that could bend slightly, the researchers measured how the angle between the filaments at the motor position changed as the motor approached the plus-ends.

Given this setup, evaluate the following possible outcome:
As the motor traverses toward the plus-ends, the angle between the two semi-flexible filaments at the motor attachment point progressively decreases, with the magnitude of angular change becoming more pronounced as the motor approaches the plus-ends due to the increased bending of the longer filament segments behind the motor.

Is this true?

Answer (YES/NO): NO